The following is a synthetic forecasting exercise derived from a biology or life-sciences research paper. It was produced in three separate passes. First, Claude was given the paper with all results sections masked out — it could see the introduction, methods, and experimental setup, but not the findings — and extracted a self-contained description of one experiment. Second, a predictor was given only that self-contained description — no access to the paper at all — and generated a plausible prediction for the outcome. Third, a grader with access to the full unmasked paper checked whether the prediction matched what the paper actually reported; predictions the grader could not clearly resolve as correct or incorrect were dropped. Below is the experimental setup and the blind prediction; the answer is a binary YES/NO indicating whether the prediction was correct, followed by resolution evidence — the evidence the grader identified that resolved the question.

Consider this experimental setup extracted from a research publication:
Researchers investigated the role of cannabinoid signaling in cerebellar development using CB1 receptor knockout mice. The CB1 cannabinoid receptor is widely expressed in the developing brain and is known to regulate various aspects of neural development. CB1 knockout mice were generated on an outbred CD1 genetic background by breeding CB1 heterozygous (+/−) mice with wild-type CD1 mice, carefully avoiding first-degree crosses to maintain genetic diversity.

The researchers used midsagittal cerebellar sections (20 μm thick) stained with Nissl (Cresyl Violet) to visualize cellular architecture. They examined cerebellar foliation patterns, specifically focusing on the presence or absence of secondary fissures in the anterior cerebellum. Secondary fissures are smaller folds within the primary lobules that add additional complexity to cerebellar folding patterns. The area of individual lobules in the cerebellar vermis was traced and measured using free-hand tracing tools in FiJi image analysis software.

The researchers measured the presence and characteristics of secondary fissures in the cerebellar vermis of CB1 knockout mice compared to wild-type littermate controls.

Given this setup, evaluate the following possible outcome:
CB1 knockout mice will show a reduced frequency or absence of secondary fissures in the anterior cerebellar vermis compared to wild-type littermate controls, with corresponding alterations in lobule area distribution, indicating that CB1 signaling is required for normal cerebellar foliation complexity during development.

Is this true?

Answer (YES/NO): NO